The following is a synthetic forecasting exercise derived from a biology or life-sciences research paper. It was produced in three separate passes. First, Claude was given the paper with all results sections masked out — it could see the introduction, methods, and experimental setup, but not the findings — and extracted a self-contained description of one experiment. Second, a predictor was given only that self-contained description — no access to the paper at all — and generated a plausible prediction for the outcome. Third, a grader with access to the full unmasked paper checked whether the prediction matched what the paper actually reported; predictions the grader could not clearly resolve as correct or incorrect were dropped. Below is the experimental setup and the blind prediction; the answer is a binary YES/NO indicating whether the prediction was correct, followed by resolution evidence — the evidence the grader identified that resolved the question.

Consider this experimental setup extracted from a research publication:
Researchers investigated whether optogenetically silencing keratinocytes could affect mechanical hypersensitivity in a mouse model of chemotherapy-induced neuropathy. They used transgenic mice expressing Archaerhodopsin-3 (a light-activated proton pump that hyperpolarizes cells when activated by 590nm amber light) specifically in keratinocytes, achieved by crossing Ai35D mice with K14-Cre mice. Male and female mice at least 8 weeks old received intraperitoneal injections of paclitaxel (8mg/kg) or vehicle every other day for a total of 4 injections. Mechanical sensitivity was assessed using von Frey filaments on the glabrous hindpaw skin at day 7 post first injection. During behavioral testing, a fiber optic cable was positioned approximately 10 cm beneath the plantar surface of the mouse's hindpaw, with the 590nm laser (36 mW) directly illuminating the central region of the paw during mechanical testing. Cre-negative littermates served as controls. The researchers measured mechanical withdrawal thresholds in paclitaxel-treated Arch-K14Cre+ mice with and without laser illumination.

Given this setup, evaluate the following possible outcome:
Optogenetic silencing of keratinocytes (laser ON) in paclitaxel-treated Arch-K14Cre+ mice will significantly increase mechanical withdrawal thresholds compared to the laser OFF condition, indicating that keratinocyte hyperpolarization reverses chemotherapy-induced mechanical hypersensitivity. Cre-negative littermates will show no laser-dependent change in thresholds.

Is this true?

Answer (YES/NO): YES